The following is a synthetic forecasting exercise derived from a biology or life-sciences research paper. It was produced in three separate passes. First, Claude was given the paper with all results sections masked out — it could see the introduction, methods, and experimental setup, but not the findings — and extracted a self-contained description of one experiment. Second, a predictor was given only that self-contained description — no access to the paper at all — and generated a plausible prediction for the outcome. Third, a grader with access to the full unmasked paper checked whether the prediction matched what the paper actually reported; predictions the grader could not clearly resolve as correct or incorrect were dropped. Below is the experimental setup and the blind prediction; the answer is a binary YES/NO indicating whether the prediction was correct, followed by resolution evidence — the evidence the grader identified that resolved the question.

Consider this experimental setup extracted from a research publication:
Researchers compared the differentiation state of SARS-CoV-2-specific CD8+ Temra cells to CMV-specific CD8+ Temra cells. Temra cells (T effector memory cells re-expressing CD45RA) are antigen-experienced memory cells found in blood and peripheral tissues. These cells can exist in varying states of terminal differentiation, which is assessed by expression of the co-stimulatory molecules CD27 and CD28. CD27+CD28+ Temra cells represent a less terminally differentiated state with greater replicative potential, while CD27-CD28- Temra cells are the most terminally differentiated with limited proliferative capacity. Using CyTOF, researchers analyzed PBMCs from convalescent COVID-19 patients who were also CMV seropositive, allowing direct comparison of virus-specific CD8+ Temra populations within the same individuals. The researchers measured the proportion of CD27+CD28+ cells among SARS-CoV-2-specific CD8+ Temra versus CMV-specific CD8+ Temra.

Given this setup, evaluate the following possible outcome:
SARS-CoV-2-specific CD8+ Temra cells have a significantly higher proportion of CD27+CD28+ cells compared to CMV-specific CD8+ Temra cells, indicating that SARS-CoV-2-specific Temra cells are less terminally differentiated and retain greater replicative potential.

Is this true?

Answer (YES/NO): YES